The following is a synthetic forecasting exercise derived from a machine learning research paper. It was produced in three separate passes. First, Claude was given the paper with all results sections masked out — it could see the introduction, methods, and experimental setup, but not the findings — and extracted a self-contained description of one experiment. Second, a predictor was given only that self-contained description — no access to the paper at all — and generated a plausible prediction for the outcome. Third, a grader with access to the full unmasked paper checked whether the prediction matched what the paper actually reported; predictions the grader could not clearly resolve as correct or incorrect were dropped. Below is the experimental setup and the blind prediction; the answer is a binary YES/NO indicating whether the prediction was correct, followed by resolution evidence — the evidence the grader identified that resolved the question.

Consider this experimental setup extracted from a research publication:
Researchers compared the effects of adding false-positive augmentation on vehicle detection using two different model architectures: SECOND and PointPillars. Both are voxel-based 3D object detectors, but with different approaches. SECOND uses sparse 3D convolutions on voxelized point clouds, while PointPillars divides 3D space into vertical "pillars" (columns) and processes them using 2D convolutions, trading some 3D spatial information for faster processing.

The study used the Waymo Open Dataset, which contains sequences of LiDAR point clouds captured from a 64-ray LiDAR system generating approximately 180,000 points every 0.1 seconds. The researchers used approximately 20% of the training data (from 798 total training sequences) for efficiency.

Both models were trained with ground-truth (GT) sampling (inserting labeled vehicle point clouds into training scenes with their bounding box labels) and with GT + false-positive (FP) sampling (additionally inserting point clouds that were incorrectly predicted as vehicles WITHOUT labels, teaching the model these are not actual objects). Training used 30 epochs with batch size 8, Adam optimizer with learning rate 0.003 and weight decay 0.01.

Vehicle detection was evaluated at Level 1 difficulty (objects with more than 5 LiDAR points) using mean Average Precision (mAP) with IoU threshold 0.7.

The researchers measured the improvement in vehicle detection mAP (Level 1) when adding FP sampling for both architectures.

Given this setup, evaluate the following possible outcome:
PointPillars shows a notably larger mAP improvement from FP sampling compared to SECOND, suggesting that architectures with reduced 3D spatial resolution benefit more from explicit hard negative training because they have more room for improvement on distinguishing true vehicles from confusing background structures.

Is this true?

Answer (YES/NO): NO